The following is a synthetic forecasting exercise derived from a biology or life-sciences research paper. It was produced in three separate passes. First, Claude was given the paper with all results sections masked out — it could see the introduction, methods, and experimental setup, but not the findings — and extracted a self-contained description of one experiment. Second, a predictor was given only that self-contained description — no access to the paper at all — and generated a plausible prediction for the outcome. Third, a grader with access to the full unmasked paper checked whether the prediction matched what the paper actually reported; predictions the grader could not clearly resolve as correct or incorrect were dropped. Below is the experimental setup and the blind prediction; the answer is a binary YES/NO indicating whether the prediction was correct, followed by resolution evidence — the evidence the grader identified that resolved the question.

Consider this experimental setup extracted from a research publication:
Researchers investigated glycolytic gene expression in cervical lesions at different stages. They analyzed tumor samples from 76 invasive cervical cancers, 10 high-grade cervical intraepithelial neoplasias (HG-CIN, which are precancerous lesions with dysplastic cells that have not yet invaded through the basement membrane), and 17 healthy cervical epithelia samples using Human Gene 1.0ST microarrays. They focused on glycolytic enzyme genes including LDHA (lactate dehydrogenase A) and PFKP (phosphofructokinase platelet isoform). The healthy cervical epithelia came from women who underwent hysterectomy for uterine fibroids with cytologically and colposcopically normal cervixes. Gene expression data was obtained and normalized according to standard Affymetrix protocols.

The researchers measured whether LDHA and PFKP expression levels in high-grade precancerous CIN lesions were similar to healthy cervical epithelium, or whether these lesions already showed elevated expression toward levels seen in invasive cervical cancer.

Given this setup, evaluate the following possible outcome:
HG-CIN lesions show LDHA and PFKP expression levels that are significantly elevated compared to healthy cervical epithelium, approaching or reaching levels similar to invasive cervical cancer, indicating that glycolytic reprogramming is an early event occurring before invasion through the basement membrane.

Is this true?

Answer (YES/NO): NO